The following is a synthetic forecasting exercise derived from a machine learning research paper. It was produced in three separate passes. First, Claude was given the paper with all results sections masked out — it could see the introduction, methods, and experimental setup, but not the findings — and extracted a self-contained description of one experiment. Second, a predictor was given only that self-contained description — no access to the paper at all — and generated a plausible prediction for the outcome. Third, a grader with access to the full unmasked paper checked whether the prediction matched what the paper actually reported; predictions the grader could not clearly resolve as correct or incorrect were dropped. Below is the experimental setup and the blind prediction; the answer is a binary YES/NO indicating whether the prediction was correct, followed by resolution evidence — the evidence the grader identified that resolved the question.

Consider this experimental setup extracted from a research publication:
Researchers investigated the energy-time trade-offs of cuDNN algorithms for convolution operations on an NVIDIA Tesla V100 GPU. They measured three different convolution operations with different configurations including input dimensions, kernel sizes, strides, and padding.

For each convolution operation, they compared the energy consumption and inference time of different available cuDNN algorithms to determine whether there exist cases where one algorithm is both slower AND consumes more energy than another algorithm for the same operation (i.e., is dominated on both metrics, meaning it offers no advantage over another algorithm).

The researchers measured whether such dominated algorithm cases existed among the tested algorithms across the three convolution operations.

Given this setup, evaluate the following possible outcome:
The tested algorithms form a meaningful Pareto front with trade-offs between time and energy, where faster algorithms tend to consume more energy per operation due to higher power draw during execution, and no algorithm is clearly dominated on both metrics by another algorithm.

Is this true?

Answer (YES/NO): NO